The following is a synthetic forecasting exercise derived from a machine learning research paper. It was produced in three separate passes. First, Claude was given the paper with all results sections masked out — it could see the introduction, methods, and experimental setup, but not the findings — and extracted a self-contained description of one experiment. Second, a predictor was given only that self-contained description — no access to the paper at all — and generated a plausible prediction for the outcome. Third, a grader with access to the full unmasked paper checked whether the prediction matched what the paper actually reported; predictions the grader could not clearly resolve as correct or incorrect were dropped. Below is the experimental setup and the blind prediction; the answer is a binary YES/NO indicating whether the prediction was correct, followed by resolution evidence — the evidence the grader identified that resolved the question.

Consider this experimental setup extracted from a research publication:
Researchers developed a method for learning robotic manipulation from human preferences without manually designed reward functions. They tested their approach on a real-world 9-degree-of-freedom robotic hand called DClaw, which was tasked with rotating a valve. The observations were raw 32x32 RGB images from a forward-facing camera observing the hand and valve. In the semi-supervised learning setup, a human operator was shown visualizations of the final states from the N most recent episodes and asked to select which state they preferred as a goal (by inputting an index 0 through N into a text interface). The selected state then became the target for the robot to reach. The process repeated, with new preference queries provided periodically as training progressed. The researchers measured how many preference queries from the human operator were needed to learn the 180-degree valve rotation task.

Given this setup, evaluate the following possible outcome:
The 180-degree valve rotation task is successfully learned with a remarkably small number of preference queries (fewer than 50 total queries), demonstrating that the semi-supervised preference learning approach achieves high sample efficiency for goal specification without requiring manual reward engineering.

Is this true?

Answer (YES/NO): YES